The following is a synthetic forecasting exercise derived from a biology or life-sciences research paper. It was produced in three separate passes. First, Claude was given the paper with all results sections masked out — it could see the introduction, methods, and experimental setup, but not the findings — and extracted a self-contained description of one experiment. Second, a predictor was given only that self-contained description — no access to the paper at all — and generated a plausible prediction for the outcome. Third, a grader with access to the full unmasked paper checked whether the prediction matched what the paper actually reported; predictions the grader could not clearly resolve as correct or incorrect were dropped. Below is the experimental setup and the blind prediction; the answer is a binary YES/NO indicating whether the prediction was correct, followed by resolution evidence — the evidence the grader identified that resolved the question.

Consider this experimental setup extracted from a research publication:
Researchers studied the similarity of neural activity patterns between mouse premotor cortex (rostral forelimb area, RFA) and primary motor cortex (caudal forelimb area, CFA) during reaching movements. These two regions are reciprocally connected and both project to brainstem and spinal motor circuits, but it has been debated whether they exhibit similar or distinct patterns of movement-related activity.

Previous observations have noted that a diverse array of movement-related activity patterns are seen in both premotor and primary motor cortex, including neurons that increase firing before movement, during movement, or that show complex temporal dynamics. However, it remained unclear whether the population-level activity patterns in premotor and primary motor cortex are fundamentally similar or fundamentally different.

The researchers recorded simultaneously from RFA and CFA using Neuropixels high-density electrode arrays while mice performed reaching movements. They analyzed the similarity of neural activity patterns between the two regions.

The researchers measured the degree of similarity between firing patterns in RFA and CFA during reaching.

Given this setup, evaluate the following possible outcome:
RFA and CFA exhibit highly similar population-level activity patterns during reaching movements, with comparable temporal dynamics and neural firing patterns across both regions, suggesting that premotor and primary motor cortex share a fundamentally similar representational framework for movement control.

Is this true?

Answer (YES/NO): YES